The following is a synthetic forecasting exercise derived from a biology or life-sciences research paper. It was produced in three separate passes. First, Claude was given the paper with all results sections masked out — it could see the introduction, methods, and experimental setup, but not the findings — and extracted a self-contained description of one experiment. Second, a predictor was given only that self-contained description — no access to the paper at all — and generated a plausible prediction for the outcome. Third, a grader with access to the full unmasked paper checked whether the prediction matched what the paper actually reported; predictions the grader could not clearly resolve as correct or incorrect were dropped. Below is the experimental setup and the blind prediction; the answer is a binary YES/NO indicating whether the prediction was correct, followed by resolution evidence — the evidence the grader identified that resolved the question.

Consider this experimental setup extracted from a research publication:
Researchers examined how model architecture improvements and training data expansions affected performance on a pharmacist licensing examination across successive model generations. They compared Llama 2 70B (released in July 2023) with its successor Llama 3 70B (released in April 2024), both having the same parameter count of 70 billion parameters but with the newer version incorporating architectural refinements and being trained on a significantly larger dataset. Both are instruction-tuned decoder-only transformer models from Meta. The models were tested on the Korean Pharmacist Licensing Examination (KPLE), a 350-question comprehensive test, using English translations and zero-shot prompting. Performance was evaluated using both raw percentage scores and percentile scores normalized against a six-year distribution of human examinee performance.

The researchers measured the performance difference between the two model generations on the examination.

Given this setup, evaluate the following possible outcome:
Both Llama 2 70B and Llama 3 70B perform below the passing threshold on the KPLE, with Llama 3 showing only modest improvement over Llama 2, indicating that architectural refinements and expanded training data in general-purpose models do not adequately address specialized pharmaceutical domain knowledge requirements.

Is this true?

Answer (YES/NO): NO